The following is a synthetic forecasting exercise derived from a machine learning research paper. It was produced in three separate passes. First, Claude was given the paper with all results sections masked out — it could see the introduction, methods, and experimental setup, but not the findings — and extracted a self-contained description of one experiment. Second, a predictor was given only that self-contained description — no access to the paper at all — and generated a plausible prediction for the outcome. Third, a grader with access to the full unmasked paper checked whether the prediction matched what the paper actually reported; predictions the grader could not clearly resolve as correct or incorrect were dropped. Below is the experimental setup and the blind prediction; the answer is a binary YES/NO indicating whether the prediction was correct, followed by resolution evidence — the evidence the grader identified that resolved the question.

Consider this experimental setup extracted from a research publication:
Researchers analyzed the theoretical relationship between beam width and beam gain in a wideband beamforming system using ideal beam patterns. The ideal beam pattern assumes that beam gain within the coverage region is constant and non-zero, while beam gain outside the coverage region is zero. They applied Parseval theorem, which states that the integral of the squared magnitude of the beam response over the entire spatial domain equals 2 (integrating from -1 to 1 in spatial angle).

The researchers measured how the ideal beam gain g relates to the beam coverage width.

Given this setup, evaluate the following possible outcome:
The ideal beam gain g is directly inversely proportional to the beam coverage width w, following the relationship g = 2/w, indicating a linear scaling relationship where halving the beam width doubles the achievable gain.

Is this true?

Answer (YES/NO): YES